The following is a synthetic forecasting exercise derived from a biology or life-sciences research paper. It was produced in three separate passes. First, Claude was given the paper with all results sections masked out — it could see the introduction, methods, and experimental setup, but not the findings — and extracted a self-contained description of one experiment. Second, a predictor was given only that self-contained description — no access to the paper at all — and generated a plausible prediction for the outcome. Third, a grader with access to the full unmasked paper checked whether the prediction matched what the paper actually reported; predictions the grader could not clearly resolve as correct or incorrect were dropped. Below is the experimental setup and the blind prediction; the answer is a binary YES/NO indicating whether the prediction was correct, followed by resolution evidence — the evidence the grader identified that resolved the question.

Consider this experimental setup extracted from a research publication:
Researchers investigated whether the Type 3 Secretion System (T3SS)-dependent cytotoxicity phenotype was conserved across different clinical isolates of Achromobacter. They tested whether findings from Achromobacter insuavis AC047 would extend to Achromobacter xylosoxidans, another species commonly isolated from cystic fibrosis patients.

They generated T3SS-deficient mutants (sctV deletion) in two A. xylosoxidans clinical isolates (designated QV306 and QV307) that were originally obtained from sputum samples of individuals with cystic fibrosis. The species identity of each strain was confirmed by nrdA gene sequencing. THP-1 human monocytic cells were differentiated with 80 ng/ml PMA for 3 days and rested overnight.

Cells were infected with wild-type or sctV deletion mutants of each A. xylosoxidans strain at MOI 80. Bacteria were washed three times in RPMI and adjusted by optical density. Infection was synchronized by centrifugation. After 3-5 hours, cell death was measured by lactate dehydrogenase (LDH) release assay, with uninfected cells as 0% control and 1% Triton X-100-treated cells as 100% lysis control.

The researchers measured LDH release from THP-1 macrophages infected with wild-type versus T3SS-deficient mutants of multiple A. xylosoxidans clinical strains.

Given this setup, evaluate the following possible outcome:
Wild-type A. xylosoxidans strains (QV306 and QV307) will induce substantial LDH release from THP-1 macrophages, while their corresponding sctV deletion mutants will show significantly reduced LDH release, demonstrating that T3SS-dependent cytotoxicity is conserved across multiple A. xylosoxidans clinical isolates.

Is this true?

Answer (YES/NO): YES